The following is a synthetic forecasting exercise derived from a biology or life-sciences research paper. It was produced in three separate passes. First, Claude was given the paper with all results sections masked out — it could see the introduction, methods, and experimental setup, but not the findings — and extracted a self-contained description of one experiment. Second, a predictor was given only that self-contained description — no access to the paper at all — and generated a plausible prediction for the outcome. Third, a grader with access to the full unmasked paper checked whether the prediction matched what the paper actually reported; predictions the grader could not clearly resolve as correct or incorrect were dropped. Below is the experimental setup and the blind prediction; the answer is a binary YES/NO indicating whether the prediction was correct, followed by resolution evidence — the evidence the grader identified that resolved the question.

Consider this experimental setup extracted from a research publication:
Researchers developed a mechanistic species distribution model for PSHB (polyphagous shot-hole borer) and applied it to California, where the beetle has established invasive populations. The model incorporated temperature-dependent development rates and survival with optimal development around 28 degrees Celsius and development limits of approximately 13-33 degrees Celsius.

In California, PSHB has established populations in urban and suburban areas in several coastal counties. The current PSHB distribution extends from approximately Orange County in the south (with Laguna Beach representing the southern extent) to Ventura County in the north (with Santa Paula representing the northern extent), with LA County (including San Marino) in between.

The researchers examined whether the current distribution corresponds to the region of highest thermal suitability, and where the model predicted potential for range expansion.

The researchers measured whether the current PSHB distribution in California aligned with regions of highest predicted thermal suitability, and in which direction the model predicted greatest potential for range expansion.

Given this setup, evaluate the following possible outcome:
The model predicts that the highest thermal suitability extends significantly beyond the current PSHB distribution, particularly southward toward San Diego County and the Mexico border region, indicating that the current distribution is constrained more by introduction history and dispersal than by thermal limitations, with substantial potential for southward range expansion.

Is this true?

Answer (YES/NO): NO